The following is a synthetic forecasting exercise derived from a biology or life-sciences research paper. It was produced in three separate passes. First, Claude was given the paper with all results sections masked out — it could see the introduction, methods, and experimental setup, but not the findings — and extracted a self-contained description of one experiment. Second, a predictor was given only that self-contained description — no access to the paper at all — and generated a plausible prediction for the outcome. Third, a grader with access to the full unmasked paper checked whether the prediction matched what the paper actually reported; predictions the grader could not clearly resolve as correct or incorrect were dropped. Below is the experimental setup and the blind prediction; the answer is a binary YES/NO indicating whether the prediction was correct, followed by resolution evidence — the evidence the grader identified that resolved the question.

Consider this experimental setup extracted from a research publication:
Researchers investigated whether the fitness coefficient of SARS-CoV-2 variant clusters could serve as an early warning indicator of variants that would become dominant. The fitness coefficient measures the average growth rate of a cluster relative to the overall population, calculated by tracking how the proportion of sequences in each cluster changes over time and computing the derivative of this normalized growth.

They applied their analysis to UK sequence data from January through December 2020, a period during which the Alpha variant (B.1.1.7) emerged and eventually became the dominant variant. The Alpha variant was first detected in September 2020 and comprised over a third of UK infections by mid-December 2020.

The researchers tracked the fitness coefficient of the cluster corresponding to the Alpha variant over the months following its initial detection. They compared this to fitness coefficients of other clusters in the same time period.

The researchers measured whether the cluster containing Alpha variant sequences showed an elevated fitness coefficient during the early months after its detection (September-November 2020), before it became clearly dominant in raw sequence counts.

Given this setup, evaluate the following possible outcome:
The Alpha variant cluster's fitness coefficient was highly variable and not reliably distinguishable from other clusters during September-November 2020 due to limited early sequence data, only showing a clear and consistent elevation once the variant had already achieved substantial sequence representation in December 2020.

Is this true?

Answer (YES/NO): NO